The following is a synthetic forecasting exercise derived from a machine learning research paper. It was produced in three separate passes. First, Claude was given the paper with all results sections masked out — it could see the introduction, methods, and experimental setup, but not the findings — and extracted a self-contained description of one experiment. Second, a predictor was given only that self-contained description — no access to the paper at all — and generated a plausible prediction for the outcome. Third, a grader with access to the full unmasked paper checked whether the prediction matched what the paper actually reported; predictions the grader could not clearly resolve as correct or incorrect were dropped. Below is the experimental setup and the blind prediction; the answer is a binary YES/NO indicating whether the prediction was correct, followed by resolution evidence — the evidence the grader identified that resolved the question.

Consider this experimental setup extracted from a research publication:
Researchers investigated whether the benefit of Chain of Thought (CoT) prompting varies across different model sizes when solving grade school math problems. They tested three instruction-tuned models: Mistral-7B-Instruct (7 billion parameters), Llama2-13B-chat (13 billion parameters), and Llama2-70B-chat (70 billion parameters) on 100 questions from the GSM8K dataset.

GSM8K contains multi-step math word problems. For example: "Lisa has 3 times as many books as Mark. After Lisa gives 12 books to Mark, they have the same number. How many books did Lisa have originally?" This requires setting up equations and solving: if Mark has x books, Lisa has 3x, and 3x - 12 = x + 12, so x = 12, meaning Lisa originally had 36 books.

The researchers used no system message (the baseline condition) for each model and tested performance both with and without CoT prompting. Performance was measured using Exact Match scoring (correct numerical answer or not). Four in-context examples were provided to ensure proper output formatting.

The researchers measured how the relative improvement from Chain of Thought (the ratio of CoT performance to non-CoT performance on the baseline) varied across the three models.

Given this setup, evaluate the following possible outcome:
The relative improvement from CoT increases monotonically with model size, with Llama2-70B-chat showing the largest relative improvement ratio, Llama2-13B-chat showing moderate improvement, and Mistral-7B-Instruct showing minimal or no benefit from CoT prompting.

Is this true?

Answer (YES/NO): NO